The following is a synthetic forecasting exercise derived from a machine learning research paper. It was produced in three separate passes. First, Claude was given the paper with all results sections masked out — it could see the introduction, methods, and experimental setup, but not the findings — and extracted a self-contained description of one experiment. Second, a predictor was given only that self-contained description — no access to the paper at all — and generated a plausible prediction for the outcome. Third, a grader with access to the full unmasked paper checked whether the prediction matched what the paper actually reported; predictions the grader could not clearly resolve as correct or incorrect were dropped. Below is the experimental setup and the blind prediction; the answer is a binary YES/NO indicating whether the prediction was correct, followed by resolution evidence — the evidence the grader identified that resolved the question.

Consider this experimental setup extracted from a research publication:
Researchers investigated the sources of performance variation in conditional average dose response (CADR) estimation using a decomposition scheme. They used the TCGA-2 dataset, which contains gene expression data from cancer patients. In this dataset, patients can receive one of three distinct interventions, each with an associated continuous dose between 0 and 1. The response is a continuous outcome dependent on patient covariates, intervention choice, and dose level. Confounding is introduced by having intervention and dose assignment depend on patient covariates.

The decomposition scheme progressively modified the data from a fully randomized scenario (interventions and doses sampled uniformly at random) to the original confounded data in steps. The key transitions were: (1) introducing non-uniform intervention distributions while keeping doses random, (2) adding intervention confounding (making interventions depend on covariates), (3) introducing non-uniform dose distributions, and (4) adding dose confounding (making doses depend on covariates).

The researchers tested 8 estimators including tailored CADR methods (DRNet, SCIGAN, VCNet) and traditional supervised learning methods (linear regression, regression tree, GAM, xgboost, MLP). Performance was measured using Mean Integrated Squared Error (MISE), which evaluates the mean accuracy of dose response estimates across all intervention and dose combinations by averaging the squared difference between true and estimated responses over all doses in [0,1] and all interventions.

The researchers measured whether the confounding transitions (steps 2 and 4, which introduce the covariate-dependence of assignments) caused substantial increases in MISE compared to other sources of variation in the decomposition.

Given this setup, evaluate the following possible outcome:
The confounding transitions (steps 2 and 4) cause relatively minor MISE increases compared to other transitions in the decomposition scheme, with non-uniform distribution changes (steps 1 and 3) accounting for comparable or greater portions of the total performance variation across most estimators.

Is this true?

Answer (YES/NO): YES